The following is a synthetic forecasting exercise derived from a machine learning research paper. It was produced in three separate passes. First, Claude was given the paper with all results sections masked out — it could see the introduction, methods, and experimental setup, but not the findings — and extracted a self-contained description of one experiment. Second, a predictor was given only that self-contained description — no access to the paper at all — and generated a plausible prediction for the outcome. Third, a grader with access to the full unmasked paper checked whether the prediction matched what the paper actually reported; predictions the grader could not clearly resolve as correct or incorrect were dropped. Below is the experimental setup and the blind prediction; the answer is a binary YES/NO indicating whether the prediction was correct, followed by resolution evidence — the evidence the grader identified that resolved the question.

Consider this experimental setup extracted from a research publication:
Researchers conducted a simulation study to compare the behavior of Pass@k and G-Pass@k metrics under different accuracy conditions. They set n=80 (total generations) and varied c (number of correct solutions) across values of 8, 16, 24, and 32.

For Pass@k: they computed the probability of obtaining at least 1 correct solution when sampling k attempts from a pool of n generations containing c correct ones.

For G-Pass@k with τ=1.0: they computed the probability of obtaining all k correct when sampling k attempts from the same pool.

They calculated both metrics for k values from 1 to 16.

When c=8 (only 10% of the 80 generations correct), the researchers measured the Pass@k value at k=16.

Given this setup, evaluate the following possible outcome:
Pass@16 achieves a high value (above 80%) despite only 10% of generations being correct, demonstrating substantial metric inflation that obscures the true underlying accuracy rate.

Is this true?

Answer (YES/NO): YES